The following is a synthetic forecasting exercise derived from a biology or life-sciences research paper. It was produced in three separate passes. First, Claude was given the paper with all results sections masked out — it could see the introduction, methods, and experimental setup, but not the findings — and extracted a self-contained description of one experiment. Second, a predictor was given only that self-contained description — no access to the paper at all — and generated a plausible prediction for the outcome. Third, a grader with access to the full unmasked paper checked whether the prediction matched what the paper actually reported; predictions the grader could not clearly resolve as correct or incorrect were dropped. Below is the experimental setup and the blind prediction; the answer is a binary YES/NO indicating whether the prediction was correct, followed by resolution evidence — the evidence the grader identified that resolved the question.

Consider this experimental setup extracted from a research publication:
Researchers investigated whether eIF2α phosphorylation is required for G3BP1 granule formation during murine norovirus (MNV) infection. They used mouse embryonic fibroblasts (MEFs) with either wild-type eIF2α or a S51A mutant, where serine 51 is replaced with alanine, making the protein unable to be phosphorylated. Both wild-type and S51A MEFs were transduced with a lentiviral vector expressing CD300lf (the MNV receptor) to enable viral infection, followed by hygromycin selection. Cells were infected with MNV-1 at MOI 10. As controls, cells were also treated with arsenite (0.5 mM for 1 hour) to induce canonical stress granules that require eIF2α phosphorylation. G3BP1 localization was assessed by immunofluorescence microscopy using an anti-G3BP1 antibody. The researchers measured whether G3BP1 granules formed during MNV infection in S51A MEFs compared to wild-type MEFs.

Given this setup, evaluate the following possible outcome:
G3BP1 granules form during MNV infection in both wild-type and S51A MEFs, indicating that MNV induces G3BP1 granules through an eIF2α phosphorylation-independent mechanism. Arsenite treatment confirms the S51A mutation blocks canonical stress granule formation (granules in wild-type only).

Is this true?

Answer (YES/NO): YES